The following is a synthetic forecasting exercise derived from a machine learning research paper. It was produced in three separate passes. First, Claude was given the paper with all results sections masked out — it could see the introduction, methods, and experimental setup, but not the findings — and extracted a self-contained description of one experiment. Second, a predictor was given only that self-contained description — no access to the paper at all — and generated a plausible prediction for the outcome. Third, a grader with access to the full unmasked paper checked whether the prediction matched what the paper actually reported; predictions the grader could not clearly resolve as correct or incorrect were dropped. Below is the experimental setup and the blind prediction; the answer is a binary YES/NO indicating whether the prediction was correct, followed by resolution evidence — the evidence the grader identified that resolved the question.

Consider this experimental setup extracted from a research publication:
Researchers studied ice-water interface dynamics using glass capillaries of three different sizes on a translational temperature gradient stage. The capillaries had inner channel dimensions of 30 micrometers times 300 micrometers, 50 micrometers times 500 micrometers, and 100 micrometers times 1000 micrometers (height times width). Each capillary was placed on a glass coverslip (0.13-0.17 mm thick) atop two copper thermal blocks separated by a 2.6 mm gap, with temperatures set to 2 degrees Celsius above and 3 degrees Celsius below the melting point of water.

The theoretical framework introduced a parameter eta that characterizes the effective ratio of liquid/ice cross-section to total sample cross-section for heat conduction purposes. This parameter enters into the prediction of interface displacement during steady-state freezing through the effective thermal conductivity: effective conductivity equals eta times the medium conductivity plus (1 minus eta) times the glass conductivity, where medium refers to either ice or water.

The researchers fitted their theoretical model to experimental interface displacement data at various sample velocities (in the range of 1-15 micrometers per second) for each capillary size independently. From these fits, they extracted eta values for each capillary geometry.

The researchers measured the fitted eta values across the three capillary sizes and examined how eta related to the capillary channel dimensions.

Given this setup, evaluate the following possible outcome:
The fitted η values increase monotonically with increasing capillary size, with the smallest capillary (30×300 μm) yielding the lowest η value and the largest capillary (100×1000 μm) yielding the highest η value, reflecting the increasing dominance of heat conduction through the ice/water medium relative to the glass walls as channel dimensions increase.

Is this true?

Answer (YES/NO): YES